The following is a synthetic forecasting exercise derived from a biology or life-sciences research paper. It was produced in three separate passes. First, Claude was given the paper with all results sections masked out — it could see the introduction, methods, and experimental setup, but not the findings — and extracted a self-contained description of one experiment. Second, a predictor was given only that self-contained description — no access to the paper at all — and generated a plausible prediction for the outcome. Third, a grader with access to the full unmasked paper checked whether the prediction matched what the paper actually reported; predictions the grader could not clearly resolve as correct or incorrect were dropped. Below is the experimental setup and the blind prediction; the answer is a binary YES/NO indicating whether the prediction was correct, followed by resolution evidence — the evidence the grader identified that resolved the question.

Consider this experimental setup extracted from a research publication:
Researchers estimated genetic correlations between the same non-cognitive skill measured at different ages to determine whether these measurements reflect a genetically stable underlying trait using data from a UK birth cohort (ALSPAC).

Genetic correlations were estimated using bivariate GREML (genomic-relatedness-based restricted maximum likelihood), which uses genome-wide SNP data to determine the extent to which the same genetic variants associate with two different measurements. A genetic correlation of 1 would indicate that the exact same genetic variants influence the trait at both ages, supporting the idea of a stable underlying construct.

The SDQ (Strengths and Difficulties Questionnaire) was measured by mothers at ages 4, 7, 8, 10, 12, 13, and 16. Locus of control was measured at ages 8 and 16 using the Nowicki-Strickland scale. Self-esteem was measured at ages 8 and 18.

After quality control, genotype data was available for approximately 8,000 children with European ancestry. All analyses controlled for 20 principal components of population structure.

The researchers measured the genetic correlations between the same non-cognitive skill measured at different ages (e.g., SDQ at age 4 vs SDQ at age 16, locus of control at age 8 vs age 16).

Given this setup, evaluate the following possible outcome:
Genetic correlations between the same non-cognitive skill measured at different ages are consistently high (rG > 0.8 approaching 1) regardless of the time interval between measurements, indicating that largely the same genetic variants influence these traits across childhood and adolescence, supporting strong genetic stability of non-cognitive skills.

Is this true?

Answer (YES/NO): NO